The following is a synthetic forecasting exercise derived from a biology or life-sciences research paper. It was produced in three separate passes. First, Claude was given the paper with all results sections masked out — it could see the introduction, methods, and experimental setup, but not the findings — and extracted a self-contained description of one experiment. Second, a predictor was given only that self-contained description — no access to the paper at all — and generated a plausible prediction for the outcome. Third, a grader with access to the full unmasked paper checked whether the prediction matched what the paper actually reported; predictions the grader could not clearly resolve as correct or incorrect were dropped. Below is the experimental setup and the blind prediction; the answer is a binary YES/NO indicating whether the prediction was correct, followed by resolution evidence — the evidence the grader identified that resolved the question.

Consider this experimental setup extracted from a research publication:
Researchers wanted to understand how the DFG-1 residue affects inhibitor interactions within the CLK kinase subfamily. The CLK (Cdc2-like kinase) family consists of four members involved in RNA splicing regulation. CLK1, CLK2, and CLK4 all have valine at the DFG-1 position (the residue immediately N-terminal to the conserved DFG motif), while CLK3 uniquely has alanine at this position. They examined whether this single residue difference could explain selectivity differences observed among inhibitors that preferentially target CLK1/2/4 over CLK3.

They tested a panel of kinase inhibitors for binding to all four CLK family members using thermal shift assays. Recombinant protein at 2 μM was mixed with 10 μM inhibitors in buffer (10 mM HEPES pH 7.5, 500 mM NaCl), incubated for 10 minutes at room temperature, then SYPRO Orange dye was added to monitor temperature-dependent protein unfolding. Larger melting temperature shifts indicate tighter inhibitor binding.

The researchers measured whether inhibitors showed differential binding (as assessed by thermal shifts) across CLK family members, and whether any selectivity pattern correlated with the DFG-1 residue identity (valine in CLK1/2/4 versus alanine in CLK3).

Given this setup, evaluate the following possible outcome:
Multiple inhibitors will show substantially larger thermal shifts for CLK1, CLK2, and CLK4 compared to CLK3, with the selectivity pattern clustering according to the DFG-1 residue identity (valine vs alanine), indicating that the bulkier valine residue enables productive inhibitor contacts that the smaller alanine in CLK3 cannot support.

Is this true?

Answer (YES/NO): YES